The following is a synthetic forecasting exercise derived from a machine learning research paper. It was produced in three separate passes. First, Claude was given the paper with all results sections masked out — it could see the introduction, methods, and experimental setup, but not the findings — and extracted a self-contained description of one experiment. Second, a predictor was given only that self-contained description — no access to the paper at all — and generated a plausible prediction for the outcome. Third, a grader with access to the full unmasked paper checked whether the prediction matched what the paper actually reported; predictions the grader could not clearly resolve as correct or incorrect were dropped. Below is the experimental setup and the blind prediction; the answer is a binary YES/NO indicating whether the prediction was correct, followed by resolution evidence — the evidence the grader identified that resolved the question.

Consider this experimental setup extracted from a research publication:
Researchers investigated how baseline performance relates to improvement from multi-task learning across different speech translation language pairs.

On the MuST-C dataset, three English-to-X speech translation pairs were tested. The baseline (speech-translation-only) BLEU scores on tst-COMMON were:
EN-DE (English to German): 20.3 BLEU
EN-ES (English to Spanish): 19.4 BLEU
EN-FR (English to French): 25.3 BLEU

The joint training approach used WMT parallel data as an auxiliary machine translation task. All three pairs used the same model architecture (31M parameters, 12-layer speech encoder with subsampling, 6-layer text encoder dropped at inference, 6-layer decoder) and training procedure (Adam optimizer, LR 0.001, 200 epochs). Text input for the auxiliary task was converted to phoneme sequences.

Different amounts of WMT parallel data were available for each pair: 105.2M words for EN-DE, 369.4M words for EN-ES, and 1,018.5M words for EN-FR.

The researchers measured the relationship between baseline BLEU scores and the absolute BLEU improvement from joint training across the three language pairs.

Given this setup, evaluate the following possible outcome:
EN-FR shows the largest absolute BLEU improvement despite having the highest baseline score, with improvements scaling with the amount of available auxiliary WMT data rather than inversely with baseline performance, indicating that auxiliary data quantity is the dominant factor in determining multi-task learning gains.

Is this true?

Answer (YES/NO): NO